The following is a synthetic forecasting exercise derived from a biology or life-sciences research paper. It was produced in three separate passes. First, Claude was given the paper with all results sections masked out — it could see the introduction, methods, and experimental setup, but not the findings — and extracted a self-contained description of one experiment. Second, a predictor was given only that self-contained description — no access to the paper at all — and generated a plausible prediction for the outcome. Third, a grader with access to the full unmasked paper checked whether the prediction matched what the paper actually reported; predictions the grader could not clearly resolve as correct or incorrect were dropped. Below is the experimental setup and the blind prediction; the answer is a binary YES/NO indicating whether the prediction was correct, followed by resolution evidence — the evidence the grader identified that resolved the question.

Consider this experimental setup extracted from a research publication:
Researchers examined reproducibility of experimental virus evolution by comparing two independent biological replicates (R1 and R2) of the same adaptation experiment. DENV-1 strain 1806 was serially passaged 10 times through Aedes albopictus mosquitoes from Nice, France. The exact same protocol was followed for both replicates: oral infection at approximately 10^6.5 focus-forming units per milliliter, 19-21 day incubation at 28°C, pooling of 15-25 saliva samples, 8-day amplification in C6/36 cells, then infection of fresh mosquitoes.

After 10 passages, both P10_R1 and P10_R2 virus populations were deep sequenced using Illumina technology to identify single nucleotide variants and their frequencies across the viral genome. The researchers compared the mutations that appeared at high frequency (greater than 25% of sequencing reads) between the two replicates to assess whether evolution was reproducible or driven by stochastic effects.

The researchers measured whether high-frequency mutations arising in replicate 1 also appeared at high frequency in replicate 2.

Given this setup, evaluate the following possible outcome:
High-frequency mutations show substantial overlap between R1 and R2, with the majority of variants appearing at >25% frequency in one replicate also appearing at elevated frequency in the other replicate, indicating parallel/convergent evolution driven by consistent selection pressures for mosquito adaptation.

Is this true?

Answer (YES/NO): NO